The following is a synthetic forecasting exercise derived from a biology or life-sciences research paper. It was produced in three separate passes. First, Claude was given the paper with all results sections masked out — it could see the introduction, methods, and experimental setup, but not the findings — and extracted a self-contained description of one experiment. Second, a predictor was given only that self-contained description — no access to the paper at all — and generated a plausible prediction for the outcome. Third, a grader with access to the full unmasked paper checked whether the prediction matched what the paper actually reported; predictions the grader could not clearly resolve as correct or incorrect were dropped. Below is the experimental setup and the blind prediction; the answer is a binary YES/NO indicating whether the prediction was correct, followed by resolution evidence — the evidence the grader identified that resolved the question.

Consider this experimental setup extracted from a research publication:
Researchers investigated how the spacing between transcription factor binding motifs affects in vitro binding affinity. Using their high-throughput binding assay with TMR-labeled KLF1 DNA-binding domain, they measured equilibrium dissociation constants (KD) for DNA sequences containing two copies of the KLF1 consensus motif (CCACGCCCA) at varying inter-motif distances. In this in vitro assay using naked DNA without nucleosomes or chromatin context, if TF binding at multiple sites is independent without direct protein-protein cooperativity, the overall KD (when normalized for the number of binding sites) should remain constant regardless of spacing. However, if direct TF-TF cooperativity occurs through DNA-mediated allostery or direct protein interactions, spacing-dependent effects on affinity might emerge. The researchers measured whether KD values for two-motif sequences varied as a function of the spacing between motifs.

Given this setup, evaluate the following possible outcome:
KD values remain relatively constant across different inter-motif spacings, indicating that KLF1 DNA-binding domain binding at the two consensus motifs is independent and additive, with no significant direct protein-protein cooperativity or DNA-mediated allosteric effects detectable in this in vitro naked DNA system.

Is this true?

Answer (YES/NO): YES